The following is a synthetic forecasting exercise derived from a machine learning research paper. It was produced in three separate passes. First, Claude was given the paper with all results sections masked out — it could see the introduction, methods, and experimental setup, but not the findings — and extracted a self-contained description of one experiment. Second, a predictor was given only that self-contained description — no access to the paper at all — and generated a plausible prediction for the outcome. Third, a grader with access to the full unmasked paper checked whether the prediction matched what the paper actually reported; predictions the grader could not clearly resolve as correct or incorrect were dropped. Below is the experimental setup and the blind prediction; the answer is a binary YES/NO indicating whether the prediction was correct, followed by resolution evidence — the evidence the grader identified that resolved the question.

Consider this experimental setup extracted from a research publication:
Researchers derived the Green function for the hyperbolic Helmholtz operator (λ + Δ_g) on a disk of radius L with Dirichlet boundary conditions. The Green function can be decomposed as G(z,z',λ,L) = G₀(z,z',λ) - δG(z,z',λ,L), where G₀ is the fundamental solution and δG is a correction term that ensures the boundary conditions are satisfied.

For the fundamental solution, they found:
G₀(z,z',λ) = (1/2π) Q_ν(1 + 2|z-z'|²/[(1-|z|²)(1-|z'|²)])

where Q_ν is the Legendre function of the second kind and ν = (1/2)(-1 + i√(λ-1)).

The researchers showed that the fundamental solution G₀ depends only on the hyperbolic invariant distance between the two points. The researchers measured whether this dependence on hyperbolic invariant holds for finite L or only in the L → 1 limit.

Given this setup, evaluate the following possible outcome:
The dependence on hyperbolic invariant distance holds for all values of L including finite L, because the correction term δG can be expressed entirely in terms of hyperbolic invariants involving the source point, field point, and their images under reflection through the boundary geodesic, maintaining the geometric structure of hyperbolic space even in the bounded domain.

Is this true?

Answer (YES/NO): NO